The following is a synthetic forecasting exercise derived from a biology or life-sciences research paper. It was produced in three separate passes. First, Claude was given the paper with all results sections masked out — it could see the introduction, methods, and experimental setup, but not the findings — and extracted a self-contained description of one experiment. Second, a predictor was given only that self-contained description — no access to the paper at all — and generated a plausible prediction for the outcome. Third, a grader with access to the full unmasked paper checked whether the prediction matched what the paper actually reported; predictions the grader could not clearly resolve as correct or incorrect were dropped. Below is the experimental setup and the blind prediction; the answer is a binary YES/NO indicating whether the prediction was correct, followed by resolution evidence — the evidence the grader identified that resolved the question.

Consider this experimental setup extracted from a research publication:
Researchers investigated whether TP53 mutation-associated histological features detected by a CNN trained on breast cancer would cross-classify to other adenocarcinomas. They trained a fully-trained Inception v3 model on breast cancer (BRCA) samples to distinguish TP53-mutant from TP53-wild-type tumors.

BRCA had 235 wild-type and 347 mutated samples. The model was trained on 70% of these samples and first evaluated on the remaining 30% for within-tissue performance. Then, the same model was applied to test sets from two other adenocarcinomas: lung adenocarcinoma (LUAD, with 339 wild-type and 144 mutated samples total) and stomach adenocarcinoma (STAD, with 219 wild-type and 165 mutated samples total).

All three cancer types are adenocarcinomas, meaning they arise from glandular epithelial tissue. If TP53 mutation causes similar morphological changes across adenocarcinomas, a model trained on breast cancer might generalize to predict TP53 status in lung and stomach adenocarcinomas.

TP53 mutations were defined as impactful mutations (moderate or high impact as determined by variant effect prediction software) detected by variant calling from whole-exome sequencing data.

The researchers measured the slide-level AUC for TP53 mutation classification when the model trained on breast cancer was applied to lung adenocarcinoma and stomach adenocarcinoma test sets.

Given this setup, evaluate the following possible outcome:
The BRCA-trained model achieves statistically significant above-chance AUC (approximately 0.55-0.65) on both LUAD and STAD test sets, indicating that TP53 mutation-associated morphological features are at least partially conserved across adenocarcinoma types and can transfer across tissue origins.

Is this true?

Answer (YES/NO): NO